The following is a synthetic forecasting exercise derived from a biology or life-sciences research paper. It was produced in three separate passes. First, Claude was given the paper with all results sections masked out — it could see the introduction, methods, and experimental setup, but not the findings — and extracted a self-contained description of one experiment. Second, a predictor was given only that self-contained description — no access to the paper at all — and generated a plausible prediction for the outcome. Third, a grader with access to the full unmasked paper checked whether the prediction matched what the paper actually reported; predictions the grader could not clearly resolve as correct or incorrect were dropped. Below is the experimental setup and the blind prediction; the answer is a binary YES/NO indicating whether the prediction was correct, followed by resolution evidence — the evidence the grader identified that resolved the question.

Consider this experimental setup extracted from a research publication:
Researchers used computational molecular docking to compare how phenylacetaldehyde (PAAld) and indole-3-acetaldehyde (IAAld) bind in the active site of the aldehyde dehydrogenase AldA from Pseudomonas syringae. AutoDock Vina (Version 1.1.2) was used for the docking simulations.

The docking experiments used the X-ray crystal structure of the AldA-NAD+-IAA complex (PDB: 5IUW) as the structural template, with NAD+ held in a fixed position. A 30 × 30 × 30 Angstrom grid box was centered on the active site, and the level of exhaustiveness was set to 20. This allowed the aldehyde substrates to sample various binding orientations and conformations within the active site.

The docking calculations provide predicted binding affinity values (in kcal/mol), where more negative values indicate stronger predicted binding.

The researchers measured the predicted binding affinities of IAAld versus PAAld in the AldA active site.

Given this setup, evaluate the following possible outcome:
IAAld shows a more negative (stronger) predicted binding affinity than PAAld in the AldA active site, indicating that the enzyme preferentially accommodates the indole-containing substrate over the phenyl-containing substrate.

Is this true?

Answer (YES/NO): NO